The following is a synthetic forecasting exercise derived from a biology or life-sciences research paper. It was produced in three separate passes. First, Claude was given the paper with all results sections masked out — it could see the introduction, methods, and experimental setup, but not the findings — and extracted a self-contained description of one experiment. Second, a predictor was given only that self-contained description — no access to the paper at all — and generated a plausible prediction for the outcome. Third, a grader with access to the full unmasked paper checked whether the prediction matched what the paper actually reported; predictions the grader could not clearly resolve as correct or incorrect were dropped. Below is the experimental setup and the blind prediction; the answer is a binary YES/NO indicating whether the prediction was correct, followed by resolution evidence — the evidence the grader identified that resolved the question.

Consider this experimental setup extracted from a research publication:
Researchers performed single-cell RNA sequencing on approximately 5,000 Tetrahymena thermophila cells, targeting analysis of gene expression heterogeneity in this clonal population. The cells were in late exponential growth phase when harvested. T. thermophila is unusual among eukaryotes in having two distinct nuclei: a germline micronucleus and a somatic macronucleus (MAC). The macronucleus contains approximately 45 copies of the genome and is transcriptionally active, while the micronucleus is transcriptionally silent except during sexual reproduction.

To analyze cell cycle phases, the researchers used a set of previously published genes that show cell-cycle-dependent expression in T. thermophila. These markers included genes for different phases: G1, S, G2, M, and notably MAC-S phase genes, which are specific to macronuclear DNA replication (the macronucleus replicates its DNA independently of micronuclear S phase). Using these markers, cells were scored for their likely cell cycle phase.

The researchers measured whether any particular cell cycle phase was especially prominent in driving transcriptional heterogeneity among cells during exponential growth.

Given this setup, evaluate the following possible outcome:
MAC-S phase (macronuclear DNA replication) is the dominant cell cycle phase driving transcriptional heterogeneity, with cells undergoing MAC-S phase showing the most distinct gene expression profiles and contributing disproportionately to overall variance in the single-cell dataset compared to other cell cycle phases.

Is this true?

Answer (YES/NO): YES